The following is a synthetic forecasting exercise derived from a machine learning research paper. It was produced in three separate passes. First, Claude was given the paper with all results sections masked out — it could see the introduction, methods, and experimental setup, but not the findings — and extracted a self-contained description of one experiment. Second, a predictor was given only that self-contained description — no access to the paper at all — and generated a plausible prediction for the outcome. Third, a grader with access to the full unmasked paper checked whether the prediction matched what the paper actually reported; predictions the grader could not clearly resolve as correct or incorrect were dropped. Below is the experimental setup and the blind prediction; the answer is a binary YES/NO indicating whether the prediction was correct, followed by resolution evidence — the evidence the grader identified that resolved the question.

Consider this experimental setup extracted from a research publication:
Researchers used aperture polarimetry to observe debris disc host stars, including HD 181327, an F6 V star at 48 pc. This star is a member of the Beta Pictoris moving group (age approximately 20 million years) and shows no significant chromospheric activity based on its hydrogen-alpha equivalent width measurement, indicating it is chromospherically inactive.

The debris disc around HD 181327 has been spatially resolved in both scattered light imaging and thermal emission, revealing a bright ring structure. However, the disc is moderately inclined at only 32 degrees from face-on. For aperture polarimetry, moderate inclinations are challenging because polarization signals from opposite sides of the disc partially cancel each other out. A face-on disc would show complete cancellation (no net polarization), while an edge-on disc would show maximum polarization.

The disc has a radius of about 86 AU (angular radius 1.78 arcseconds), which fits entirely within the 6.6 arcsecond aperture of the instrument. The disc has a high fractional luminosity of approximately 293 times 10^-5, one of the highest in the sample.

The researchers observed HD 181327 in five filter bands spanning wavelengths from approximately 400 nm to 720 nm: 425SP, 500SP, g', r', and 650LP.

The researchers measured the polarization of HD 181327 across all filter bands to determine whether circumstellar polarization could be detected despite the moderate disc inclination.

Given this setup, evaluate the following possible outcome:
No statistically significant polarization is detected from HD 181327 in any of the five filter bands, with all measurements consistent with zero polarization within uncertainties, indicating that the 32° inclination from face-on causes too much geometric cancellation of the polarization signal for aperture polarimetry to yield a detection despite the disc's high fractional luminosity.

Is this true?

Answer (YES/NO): NO